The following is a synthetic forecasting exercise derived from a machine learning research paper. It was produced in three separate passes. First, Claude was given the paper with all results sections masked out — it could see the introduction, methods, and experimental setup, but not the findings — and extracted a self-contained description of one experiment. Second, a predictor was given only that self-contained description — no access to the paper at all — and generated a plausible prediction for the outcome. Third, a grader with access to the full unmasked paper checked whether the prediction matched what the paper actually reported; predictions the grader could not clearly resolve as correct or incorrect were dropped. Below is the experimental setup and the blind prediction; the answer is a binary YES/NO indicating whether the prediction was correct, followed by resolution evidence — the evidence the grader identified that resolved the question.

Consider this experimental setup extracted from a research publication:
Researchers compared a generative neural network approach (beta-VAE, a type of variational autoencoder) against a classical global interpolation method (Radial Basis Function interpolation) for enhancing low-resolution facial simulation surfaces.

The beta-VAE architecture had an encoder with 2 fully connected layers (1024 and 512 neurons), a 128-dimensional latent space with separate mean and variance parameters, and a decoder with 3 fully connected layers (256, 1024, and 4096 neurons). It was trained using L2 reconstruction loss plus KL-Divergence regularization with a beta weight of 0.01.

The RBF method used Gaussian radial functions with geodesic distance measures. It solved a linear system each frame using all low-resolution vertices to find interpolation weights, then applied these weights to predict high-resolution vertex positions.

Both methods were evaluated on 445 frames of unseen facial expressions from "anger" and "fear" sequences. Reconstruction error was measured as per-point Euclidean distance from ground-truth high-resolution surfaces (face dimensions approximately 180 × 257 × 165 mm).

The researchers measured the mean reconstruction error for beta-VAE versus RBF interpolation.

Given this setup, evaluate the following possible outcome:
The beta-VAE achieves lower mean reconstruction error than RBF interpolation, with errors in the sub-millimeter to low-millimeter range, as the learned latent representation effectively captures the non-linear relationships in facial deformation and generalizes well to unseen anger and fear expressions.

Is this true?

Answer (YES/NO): YES